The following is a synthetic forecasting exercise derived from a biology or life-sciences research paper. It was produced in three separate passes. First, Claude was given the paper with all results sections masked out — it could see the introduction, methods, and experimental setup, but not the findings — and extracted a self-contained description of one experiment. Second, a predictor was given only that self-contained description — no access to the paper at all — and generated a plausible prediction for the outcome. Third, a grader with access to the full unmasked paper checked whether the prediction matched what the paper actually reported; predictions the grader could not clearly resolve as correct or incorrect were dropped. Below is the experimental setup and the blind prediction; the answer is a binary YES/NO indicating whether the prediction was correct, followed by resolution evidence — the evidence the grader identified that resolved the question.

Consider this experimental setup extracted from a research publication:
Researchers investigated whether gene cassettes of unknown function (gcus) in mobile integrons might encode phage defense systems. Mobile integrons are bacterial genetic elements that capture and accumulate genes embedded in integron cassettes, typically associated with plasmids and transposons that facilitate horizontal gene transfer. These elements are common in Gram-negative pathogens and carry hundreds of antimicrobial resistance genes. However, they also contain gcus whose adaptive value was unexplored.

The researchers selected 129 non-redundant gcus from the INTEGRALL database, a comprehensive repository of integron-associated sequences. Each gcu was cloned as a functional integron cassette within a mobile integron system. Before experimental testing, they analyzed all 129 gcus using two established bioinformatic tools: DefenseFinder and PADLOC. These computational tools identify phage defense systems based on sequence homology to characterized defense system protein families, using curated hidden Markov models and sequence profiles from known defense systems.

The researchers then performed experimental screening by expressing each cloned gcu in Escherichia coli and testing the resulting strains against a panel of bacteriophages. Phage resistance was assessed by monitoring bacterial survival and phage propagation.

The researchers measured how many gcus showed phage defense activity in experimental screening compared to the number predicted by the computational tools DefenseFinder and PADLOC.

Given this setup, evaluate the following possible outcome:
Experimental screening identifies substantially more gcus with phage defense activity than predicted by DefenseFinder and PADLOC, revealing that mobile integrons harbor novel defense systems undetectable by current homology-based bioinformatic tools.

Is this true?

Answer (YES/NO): YES